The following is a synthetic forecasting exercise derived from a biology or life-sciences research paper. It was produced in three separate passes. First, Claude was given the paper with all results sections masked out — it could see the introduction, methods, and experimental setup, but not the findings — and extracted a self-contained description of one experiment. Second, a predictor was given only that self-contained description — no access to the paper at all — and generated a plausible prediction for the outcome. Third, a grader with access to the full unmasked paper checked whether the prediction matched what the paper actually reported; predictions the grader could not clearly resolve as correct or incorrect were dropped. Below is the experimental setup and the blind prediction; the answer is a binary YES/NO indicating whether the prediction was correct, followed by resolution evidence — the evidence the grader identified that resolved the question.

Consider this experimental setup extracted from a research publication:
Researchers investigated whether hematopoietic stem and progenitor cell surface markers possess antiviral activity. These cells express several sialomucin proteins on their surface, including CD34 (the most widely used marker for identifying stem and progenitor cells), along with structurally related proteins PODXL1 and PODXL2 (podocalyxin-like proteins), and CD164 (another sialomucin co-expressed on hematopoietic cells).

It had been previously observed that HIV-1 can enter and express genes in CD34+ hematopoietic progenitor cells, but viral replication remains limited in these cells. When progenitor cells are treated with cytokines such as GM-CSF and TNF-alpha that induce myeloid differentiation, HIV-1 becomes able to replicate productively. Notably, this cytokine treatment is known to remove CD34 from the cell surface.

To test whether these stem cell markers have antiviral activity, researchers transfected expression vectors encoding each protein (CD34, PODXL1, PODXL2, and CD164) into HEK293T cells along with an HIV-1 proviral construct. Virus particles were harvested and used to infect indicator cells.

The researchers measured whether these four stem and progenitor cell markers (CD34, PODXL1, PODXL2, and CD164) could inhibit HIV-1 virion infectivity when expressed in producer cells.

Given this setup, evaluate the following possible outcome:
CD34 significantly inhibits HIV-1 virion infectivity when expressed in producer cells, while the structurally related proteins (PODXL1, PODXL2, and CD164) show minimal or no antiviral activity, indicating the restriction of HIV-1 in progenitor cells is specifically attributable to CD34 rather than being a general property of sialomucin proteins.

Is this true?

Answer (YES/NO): NO